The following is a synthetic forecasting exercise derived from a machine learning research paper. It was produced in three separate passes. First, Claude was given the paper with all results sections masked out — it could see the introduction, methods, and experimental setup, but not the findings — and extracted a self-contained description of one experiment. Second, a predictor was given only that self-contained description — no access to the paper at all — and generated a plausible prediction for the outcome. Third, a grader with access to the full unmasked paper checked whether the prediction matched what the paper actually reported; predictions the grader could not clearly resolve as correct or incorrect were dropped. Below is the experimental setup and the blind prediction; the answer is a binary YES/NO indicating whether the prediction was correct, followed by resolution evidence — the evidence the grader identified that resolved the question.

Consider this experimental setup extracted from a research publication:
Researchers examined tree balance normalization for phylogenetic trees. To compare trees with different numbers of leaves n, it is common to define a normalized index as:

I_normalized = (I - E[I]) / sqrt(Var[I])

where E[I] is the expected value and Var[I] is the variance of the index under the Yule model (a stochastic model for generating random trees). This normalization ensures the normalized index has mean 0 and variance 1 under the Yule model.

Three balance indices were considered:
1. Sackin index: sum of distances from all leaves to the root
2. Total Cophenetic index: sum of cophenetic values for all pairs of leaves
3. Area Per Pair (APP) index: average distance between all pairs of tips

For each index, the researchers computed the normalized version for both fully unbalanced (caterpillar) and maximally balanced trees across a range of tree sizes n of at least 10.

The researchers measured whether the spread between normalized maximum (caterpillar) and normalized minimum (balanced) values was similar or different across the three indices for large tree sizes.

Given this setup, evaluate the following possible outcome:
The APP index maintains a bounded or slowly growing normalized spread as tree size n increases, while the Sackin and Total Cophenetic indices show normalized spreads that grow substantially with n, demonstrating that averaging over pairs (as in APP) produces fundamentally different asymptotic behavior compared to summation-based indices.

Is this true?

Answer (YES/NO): NO